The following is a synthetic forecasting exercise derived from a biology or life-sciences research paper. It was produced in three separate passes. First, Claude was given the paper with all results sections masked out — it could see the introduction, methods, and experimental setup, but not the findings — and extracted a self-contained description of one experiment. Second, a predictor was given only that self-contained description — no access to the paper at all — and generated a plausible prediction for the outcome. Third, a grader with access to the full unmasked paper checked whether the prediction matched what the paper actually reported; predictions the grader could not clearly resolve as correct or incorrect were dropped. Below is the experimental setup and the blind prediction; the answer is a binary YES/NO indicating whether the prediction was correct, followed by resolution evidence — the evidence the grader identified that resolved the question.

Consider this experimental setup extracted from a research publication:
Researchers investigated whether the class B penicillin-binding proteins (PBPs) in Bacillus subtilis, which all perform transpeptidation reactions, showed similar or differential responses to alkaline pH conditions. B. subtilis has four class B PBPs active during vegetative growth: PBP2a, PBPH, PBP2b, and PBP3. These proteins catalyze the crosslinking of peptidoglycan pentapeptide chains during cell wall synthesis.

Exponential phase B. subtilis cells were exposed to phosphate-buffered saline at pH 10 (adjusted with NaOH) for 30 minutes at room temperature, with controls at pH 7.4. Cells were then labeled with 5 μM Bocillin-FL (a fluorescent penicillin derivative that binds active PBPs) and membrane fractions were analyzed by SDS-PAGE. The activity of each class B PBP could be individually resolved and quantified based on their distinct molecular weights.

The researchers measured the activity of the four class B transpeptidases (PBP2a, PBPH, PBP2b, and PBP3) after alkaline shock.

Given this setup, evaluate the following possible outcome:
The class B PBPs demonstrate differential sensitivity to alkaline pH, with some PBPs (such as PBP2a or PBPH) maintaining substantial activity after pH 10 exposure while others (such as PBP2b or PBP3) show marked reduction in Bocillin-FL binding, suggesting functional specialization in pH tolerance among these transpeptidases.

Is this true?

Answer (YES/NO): NO